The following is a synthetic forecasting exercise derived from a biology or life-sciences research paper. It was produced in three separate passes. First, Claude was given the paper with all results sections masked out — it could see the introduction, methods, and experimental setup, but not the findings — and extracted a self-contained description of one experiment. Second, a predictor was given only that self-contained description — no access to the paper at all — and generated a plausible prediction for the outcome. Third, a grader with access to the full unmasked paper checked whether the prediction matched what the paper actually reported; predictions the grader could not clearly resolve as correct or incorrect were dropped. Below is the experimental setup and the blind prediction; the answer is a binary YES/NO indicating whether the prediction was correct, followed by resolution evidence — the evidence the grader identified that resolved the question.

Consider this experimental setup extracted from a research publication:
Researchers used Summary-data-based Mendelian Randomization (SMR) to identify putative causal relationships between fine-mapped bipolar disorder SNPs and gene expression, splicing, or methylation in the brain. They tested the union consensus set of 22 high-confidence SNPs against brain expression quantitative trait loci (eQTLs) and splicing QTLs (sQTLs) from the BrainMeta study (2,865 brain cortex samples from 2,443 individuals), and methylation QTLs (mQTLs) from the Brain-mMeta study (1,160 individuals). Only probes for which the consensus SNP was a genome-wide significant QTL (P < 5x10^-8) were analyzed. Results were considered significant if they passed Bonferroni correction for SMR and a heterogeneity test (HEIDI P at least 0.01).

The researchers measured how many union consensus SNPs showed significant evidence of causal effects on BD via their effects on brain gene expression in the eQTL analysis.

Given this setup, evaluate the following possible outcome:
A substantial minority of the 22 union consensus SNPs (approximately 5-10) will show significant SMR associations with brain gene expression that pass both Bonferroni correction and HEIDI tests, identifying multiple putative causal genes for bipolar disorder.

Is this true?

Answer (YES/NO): YES